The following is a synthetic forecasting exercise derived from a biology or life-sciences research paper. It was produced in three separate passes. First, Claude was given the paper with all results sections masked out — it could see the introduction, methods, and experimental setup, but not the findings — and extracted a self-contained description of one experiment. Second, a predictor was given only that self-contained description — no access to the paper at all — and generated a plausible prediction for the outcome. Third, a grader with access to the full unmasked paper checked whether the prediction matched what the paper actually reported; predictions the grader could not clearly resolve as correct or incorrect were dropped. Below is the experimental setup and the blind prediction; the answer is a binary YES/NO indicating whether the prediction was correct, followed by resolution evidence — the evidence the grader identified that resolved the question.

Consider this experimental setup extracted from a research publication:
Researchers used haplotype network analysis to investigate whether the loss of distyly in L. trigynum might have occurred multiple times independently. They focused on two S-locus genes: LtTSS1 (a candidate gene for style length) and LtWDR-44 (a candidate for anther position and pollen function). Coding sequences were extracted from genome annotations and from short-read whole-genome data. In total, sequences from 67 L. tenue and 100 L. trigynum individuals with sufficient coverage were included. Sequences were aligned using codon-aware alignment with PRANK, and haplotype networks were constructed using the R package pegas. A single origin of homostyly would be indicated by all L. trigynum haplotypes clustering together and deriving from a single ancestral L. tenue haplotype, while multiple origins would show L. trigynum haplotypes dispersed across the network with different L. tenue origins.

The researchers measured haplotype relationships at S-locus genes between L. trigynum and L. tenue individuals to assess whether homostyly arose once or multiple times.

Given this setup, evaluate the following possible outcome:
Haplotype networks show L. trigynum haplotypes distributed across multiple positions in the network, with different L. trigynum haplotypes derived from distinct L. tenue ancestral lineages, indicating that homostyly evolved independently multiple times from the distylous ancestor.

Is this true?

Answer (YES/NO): NO